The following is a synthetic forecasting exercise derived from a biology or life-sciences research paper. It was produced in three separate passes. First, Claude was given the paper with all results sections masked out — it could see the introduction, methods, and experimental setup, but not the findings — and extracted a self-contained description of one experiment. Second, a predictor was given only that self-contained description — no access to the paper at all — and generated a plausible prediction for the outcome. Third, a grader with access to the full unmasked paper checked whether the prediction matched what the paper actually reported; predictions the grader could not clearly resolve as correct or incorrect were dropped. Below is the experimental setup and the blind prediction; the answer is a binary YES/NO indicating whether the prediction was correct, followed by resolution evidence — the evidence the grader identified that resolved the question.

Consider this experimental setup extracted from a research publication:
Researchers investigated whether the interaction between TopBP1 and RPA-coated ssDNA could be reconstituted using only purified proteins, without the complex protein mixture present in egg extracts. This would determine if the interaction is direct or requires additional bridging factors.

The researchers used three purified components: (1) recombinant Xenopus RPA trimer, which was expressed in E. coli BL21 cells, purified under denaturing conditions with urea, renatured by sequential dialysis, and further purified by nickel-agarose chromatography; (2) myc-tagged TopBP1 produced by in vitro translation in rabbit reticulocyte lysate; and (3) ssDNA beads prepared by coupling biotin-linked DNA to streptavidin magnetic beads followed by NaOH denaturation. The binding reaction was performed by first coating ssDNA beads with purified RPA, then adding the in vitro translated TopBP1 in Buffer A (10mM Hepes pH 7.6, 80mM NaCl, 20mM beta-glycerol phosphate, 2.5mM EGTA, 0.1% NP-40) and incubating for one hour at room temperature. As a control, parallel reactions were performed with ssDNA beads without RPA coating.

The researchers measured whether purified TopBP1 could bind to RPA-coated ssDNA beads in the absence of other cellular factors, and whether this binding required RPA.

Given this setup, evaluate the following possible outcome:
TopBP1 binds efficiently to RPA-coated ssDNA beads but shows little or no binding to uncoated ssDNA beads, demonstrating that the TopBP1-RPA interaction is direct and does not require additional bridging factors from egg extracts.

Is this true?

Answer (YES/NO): YES